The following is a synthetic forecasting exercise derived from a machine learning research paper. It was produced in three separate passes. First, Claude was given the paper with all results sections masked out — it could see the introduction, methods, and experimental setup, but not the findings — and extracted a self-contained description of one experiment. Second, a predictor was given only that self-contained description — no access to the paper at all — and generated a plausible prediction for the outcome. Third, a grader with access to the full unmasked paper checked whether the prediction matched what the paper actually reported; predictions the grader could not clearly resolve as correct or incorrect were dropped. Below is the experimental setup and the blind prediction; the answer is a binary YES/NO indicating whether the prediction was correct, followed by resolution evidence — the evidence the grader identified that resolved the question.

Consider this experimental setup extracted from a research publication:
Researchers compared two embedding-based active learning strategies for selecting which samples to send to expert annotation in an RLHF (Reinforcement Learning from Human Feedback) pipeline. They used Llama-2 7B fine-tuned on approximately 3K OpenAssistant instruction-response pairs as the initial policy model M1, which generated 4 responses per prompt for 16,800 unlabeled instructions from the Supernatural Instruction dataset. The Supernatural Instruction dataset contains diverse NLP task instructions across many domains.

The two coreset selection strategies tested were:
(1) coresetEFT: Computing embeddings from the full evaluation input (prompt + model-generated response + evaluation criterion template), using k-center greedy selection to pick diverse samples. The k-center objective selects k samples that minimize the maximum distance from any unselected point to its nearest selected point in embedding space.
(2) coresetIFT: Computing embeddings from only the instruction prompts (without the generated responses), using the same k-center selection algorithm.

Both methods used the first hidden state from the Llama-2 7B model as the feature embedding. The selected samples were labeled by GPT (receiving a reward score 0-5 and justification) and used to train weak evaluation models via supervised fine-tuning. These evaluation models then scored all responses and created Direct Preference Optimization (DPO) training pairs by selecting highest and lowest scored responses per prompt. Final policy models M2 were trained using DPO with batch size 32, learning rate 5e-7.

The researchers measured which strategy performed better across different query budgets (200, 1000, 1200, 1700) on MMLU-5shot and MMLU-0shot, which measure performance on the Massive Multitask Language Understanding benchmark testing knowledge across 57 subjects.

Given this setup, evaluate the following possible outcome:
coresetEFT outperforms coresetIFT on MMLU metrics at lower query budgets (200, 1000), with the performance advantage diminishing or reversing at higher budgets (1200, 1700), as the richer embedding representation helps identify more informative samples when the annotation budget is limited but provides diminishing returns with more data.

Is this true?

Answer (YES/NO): YES